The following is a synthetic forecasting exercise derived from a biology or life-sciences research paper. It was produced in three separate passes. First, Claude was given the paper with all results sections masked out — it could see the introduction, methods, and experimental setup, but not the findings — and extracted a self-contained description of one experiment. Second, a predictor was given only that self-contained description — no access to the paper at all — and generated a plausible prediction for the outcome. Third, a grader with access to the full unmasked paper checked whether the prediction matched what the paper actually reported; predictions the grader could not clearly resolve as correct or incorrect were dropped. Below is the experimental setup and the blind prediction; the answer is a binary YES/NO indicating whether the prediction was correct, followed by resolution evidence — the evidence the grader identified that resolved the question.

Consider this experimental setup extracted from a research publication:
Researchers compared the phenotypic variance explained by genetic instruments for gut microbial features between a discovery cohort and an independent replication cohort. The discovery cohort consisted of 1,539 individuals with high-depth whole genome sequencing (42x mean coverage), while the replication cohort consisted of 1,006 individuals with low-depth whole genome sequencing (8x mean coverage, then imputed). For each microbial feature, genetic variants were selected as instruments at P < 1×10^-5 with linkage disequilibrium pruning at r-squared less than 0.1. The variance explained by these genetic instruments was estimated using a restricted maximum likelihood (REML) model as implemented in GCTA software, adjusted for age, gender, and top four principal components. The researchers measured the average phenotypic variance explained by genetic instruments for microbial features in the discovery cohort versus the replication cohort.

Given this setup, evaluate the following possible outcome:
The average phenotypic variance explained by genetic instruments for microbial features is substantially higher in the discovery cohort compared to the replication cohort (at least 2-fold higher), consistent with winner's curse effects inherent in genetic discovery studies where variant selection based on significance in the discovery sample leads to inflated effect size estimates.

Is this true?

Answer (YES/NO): YES